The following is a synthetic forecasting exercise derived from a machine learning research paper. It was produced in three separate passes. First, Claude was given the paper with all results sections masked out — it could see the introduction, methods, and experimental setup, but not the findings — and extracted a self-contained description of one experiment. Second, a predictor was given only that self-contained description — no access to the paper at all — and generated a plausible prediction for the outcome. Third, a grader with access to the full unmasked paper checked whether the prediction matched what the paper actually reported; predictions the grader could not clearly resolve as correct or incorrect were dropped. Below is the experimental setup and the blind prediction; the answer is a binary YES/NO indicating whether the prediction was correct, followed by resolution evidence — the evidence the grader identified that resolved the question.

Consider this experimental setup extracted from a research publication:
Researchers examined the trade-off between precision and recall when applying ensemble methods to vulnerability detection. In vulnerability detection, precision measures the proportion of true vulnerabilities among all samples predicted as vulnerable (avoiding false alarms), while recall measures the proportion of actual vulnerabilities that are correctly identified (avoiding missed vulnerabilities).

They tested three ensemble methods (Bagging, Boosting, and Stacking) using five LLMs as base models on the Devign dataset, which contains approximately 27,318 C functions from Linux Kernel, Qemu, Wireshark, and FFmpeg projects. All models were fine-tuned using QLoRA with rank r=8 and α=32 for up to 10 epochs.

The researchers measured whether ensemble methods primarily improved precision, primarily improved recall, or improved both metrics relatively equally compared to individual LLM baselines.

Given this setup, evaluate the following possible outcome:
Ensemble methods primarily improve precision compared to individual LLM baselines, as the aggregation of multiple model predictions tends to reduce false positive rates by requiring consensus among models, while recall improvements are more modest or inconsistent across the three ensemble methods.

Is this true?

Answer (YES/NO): NO